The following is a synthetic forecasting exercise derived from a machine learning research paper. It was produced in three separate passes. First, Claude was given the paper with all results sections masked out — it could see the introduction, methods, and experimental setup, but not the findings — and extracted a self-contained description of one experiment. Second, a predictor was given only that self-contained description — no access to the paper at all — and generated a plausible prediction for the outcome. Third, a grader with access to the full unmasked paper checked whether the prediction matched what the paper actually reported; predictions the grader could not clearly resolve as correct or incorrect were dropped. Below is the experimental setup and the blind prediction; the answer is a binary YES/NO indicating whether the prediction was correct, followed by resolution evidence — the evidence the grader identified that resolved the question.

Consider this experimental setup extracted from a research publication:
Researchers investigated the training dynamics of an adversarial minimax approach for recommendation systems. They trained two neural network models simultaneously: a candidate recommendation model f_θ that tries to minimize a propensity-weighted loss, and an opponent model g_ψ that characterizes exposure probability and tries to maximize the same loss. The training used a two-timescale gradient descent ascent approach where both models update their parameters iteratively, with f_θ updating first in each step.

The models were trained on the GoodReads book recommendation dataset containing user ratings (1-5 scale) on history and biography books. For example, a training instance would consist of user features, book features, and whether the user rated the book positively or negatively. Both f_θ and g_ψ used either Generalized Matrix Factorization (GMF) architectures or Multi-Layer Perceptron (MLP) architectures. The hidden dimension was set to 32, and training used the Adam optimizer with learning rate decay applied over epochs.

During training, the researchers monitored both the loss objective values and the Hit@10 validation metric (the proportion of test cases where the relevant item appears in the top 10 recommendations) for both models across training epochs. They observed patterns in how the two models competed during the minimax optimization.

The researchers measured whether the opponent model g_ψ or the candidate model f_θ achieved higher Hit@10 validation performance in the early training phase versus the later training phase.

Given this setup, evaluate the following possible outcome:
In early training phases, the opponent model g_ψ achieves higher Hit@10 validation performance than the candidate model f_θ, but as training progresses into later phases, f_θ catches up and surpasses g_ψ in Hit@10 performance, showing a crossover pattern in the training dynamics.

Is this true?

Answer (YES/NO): YES